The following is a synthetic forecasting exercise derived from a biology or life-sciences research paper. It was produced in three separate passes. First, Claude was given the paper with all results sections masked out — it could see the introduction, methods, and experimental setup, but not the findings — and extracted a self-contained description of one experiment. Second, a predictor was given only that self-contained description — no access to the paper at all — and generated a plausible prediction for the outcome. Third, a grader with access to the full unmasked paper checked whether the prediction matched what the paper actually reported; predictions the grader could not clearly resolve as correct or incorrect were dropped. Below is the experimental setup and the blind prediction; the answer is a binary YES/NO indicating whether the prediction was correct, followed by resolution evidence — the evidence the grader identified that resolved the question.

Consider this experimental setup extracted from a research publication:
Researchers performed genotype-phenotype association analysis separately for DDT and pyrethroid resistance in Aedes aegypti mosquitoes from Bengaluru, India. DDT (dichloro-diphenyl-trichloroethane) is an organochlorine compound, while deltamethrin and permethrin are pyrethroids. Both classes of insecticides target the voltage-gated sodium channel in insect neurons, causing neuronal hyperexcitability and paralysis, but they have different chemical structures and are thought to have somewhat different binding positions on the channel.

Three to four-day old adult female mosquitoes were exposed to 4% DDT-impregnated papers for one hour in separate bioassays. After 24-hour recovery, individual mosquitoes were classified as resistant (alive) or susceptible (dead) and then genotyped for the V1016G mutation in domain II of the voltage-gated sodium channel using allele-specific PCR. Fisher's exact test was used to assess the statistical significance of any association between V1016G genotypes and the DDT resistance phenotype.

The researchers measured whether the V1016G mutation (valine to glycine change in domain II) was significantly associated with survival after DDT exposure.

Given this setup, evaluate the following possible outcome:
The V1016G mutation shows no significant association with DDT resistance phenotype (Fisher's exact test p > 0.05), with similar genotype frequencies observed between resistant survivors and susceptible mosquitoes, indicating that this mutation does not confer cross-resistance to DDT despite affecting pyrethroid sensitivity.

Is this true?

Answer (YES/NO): YES